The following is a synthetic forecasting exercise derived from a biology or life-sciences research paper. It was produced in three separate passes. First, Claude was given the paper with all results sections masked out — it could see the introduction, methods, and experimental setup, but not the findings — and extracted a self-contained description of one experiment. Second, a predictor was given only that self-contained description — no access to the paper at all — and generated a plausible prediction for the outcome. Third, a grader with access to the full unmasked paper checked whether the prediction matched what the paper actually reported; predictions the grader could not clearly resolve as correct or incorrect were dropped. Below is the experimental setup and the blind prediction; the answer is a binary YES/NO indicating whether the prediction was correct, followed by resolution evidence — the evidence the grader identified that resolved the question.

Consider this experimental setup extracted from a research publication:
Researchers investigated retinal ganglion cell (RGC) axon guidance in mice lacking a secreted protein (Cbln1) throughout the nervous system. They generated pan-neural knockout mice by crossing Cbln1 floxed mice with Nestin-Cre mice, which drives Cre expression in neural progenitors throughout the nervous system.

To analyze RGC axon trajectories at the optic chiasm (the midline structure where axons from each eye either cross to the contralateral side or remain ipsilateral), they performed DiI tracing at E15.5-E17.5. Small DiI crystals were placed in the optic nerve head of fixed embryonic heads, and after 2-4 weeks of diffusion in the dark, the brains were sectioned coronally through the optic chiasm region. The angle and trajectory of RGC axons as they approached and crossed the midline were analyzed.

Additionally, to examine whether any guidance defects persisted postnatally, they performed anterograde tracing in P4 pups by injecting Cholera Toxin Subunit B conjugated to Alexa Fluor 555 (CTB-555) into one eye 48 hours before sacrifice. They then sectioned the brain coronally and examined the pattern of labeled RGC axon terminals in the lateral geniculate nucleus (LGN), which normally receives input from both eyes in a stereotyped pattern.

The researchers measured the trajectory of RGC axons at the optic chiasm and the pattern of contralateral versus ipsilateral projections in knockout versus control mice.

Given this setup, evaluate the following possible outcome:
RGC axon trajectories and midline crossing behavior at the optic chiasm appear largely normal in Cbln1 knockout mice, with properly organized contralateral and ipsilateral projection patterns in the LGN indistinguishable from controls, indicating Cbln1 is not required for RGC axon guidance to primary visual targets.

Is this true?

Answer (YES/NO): NO